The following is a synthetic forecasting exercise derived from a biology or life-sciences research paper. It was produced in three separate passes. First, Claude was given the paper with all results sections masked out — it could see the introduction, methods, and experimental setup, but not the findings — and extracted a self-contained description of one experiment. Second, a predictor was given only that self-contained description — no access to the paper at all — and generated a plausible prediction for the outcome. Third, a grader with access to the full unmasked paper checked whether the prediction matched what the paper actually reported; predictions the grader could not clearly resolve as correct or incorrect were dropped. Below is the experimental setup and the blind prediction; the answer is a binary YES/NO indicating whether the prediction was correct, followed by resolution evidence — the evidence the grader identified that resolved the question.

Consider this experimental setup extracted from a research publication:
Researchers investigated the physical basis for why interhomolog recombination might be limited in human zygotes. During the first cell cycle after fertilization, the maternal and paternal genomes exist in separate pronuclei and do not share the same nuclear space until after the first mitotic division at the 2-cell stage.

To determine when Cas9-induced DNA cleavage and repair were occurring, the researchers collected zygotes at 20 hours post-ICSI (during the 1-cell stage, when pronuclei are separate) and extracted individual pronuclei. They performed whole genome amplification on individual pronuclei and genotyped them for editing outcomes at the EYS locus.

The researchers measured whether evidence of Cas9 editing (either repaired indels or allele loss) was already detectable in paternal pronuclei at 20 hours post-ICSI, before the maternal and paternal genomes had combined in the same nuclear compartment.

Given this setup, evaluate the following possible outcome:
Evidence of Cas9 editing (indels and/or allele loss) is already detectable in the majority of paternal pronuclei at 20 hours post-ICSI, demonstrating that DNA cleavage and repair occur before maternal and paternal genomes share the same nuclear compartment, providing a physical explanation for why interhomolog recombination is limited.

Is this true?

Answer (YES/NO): YES